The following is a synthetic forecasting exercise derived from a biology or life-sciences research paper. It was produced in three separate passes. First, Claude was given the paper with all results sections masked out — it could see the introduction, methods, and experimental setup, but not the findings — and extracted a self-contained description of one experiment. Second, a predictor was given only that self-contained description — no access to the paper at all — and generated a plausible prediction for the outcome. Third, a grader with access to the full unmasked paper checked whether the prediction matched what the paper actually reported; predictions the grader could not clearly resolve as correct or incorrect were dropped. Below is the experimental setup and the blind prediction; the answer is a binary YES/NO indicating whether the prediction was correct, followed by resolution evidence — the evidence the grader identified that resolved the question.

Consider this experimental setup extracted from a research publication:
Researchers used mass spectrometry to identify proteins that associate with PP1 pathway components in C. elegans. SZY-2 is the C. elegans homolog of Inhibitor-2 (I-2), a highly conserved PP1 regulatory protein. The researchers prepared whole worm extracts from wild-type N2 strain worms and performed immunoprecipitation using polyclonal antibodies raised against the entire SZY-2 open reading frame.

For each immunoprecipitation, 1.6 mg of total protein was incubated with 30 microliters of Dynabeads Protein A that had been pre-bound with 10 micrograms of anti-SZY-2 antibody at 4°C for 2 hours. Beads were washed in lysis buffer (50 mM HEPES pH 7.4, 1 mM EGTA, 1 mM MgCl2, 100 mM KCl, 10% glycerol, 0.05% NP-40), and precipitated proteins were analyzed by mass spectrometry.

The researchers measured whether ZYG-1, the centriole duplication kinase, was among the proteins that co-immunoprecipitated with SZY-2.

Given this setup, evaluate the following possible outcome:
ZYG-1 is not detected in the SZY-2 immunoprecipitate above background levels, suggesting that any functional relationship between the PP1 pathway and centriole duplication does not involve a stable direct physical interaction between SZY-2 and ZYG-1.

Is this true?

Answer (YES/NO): YES